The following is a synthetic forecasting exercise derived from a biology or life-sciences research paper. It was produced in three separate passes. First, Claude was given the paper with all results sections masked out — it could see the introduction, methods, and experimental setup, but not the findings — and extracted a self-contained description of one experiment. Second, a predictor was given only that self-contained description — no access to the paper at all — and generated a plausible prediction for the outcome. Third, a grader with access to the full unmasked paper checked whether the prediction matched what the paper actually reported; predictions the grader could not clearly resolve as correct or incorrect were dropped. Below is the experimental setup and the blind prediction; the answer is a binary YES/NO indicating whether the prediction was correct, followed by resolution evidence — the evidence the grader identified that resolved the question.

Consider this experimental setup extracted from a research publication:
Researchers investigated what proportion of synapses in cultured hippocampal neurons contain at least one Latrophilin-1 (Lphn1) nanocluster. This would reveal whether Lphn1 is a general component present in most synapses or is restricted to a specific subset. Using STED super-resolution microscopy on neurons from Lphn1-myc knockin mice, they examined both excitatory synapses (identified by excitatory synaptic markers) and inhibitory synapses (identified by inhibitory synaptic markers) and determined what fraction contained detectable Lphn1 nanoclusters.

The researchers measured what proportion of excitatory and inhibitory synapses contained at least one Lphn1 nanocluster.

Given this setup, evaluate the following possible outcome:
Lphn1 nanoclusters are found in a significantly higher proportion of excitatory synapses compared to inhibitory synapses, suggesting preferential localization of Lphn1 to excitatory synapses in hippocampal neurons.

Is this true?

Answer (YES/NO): NO